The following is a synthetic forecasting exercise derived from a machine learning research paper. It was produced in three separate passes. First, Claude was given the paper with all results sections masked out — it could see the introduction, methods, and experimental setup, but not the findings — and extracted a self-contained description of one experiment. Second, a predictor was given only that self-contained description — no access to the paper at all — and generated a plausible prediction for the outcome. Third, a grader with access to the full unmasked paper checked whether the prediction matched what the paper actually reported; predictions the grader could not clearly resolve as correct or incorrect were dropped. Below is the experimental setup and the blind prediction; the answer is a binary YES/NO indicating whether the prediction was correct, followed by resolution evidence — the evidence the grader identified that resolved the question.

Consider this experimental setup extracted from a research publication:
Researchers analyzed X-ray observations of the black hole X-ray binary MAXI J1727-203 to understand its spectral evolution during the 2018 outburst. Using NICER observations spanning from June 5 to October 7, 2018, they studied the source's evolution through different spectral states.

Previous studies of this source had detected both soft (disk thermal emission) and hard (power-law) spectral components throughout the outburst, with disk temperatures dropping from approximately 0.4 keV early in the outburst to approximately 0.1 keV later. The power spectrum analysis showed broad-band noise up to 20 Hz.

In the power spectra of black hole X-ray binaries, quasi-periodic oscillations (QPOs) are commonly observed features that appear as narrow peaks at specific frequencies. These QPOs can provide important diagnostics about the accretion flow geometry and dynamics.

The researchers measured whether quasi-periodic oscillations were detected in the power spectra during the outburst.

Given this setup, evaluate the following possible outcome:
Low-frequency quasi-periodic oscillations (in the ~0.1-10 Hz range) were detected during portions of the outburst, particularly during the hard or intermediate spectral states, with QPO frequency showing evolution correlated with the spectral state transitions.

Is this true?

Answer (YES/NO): NO